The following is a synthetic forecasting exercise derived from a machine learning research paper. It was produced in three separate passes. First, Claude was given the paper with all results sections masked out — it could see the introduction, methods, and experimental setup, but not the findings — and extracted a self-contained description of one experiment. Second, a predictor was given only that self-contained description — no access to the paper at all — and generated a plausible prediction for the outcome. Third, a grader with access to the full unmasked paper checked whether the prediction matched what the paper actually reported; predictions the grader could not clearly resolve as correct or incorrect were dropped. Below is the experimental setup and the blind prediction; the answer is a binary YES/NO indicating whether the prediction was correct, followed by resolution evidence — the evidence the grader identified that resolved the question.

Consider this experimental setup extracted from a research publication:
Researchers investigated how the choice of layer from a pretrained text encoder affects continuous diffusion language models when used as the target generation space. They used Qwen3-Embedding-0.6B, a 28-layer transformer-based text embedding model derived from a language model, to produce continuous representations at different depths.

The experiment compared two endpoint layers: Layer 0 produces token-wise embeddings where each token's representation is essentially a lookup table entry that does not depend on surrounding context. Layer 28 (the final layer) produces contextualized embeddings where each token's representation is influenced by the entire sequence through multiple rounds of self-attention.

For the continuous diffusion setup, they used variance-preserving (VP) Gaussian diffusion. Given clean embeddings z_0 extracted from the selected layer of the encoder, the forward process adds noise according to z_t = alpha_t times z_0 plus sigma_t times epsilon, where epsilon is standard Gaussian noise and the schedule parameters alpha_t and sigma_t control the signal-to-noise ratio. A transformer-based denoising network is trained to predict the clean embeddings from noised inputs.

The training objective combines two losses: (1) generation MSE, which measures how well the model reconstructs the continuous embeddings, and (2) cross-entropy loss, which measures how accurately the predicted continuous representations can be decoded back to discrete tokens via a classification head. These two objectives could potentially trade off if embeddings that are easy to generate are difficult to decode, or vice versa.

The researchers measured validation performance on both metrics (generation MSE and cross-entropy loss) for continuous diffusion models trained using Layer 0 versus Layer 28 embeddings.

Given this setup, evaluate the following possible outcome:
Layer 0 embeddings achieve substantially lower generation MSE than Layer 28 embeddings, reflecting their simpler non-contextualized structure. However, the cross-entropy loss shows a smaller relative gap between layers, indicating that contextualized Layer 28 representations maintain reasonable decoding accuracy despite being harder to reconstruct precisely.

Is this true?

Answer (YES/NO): NO